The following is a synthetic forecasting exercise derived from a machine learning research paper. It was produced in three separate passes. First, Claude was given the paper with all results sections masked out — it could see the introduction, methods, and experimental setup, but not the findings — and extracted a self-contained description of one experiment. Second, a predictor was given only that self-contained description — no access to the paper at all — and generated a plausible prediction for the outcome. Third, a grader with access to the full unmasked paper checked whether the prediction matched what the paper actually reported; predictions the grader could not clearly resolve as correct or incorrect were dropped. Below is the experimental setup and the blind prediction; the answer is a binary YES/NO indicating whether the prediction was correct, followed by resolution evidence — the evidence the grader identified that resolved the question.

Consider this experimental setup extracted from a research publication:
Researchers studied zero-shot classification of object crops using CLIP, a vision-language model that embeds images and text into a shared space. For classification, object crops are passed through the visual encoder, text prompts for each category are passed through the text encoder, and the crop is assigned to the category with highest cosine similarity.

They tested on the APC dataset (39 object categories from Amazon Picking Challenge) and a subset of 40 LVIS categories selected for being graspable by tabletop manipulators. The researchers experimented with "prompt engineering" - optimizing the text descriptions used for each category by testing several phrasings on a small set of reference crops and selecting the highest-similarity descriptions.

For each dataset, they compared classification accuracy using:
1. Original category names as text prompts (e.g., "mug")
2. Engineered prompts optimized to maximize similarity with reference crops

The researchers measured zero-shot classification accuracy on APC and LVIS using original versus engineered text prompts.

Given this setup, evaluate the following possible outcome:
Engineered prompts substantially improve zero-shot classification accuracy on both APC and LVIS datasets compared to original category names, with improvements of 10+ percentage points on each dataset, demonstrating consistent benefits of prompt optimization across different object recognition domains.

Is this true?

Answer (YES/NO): NO